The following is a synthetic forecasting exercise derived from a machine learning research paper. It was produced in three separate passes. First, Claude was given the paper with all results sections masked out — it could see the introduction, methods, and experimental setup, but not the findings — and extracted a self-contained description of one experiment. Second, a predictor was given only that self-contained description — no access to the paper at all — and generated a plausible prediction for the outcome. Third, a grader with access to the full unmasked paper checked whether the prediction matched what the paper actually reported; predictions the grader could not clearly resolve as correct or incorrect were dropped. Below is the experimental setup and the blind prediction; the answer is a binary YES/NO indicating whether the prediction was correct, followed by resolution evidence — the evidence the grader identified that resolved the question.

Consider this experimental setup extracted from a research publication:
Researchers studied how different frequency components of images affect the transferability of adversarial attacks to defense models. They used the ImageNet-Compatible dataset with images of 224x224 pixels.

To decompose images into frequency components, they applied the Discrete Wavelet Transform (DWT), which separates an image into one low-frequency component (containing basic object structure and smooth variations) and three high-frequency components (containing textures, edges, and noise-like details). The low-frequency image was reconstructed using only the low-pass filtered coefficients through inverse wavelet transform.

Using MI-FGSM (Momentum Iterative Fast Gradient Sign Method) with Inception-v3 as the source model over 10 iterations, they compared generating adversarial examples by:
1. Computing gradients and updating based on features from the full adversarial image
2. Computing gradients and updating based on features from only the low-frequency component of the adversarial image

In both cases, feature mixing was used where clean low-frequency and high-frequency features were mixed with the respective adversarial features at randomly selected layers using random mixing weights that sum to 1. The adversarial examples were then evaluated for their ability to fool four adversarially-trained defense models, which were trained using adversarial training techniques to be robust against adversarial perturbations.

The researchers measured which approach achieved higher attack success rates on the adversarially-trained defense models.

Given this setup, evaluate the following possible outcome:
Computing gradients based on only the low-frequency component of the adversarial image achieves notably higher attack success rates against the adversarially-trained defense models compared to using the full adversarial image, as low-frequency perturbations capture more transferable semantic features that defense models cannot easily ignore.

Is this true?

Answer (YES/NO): YES